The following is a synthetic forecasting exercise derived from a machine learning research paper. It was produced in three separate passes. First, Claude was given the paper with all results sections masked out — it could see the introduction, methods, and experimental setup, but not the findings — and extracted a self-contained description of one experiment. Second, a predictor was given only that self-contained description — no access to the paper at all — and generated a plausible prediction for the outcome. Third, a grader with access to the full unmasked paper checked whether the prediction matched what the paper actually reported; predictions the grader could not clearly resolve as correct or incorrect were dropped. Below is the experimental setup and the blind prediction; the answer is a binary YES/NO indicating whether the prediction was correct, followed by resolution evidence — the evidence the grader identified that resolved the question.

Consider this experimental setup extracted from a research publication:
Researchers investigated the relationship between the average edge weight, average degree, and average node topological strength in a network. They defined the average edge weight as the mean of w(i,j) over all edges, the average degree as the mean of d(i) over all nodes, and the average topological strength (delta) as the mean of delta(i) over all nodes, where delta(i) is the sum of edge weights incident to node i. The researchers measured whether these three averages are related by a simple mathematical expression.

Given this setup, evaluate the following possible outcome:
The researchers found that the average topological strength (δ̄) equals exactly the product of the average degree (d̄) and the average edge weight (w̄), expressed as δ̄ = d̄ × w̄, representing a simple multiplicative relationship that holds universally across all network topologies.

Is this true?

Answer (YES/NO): YES